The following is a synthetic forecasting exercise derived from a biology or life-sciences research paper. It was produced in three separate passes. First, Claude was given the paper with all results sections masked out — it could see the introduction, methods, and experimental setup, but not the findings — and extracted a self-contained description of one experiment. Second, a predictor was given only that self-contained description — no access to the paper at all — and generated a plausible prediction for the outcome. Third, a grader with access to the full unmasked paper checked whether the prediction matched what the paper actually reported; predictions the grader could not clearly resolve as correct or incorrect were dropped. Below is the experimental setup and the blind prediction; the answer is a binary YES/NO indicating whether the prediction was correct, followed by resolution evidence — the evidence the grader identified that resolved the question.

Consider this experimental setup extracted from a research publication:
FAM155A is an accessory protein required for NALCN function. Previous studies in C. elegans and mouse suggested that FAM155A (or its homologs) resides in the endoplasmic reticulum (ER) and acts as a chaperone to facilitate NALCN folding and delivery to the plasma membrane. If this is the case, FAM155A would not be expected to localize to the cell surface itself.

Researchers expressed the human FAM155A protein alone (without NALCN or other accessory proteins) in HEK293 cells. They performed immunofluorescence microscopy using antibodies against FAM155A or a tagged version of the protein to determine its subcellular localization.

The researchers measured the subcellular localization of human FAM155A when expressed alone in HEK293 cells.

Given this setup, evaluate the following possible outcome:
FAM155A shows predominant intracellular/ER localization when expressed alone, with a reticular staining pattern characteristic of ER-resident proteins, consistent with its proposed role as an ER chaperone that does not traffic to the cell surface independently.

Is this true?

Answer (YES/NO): NO